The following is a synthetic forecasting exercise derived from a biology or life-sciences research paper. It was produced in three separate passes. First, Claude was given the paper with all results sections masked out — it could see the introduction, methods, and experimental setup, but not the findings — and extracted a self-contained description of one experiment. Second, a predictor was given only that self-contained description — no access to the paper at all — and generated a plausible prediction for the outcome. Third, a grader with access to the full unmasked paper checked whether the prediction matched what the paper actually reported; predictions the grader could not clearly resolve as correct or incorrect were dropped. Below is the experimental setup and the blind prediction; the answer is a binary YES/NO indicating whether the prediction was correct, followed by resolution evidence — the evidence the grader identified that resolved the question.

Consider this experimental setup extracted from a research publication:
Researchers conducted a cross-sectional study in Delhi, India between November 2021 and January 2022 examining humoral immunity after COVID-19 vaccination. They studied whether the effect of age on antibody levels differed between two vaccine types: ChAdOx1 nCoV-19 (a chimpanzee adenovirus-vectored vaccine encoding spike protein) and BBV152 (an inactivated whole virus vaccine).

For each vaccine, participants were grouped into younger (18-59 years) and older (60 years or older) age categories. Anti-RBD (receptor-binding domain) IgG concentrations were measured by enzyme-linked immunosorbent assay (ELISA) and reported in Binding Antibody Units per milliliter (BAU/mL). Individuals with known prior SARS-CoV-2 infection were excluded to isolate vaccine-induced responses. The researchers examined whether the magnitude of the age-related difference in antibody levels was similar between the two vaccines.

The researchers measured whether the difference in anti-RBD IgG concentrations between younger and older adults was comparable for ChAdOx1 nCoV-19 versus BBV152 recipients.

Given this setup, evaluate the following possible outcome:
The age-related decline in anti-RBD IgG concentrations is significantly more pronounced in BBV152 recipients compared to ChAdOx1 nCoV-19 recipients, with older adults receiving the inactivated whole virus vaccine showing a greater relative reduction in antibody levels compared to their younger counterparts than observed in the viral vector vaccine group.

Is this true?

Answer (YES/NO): NO